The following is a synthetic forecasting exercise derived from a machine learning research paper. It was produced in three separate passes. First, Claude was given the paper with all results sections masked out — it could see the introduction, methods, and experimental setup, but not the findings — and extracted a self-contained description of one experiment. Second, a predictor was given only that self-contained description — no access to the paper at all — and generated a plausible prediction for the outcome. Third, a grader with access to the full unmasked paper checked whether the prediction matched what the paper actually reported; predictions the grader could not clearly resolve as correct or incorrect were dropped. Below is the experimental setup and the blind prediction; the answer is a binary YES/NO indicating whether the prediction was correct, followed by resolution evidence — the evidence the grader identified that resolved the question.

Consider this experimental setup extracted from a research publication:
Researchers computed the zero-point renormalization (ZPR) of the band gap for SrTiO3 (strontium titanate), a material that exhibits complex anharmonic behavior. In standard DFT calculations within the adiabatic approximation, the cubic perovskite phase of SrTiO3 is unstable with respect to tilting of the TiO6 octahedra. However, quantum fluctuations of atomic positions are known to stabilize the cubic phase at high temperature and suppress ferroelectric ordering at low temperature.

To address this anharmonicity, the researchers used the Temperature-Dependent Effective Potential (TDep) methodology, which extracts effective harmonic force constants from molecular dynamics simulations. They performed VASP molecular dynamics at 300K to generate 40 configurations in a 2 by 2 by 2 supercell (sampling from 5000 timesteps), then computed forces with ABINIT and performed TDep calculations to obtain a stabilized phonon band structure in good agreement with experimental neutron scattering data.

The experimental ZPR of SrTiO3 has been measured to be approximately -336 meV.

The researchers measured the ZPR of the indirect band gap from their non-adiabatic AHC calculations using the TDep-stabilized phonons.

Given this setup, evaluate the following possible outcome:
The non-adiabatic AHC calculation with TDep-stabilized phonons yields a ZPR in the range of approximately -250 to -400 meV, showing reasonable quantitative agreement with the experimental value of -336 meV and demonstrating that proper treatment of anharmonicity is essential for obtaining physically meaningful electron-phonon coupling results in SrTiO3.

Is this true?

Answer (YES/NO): YES